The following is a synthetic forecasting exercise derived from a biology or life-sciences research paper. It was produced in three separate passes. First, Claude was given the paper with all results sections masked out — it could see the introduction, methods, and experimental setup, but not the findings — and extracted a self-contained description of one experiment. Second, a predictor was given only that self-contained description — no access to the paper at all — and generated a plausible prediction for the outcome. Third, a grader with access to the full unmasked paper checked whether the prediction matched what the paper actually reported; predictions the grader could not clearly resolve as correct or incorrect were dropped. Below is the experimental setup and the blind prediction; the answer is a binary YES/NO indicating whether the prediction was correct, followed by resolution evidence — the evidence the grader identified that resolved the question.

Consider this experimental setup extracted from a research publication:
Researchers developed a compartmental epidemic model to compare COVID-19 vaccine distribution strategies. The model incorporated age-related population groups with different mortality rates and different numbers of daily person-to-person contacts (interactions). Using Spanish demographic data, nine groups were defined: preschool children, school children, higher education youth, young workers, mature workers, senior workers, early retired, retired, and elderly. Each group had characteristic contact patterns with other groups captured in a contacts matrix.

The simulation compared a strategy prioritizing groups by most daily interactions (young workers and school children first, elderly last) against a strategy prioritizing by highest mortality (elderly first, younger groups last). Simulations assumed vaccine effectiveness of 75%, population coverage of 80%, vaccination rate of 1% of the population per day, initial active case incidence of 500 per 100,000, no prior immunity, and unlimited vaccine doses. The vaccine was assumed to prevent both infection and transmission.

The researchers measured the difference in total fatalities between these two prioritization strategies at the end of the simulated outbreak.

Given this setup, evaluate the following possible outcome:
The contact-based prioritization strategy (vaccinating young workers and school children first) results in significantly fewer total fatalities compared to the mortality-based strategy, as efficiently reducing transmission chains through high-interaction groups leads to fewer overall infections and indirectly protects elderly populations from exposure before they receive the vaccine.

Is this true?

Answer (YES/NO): YES